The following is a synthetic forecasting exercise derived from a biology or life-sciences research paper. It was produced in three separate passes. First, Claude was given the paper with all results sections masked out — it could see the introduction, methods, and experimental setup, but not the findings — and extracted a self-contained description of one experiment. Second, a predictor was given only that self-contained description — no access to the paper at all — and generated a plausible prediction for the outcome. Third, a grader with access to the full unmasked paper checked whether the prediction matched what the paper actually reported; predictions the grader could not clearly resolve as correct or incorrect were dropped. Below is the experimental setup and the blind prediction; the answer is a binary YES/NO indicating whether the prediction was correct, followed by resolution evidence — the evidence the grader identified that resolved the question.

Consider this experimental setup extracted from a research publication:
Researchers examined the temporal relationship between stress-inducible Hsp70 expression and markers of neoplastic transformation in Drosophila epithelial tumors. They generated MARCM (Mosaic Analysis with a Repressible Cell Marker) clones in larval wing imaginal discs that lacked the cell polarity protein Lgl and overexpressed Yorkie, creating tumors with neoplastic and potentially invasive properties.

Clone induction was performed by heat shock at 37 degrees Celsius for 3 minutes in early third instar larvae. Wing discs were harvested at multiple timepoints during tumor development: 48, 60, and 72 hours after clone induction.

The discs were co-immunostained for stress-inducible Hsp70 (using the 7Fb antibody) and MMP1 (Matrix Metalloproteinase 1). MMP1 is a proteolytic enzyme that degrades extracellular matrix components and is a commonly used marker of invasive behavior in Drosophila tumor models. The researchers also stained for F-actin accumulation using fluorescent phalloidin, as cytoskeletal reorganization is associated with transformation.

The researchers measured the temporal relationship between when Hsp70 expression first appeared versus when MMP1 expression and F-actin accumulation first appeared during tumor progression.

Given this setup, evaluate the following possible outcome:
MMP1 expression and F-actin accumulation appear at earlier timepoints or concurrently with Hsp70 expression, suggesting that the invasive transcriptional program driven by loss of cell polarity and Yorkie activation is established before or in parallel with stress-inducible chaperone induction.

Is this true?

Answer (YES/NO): YES